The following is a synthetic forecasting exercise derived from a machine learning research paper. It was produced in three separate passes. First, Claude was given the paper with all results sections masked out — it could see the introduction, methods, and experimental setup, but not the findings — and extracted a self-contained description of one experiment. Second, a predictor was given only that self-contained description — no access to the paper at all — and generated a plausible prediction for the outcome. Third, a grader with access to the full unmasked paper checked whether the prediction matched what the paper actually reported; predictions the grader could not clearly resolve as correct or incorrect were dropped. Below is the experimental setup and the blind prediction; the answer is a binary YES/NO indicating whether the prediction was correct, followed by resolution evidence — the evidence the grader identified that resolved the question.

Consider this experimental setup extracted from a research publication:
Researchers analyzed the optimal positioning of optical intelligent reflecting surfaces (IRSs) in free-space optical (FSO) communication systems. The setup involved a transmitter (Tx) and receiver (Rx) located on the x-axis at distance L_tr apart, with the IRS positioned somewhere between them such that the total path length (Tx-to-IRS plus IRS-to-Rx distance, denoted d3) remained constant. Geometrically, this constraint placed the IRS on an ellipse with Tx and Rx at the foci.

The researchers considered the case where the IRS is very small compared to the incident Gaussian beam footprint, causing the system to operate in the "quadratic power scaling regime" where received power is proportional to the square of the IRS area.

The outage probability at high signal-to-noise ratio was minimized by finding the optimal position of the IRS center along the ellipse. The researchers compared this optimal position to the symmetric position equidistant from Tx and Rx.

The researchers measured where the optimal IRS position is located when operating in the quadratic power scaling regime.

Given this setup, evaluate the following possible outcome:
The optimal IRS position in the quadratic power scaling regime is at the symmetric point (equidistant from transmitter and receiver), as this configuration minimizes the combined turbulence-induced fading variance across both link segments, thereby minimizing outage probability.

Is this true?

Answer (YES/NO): NO